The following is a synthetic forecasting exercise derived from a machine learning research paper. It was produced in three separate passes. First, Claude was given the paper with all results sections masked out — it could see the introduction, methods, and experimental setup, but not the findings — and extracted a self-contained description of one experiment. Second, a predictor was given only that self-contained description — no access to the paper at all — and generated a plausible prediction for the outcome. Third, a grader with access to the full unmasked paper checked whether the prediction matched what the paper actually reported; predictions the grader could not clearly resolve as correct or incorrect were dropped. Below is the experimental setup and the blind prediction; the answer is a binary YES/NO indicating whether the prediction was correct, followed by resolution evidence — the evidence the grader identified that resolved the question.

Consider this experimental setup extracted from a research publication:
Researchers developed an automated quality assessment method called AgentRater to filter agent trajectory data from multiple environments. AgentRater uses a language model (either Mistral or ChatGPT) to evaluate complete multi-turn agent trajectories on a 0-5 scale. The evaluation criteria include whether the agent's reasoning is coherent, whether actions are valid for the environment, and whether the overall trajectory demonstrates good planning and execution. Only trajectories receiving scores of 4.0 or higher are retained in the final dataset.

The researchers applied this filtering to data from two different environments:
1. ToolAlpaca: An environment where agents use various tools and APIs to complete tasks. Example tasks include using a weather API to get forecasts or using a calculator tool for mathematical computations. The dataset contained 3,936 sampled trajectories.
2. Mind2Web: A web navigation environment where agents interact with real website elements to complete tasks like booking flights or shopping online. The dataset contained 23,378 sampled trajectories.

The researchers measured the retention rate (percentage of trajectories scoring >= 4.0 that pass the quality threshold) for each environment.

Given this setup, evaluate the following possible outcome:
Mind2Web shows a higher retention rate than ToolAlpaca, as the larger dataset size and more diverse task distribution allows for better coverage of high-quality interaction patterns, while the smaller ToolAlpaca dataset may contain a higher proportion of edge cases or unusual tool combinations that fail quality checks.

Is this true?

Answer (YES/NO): NO